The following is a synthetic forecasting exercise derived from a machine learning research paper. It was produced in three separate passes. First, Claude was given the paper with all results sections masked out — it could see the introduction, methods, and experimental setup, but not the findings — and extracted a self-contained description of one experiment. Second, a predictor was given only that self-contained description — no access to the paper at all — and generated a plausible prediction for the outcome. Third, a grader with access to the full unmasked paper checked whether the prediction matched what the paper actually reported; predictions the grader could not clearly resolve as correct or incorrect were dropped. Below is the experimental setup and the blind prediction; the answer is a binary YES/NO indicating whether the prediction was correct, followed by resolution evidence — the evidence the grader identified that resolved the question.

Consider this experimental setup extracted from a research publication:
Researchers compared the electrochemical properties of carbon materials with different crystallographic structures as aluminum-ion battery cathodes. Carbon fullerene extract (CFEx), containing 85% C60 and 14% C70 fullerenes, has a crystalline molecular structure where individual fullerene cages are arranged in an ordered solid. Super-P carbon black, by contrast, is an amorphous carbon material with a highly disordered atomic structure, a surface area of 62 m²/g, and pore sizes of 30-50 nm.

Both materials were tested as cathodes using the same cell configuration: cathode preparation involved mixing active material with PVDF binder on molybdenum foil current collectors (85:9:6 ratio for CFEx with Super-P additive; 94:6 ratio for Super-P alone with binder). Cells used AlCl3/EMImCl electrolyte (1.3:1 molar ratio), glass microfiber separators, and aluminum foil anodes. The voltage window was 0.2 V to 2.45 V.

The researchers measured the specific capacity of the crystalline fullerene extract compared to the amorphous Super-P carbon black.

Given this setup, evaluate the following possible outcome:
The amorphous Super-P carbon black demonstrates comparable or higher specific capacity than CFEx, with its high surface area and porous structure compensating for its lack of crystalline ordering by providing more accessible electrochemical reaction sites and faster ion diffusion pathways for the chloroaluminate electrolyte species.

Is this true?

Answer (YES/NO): NO